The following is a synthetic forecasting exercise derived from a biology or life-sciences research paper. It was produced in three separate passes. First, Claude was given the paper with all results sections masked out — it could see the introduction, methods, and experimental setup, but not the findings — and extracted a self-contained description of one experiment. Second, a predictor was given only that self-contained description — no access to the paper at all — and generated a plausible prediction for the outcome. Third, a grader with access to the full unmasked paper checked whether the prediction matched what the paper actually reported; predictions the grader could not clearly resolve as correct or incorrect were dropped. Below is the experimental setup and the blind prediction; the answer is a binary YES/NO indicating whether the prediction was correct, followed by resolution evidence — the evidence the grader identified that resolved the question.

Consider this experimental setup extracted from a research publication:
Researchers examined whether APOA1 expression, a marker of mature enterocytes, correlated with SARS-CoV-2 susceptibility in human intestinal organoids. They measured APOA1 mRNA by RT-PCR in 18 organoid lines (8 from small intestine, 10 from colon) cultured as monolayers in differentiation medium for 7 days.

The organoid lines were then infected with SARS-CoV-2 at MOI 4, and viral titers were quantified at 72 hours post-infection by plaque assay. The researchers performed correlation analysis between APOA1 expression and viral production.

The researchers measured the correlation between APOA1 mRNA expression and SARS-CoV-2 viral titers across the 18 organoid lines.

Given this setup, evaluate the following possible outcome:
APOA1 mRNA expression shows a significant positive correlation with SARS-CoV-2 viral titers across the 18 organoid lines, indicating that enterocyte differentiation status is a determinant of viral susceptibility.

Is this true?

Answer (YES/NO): NO